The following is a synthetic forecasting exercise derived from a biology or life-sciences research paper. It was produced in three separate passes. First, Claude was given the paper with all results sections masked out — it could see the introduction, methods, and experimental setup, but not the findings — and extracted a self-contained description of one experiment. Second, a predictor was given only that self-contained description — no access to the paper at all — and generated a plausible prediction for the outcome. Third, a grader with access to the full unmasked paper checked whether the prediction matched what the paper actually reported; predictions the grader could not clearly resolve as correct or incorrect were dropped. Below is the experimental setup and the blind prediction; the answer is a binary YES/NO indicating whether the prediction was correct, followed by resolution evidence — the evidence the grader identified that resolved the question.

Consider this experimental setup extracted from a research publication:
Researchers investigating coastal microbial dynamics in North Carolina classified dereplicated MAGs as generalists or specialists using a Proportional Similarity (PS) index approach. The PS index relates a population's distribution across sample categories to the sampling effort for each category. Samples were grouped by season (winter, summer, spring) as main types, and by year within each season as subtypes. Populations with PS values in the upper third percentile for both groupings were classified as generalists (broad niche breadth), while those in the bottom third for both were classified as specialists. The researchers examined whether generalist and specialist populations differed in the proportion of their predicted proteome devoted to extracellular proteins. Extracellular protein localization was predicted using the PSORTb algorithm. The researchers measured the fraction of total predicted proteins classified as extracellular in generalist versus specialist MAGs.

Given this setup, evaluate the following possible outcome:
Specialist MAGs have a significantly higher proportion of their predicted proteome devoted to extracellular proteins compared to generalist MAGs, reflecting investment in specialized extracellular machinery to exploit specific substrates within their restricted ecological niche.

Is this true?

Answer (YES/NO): NO